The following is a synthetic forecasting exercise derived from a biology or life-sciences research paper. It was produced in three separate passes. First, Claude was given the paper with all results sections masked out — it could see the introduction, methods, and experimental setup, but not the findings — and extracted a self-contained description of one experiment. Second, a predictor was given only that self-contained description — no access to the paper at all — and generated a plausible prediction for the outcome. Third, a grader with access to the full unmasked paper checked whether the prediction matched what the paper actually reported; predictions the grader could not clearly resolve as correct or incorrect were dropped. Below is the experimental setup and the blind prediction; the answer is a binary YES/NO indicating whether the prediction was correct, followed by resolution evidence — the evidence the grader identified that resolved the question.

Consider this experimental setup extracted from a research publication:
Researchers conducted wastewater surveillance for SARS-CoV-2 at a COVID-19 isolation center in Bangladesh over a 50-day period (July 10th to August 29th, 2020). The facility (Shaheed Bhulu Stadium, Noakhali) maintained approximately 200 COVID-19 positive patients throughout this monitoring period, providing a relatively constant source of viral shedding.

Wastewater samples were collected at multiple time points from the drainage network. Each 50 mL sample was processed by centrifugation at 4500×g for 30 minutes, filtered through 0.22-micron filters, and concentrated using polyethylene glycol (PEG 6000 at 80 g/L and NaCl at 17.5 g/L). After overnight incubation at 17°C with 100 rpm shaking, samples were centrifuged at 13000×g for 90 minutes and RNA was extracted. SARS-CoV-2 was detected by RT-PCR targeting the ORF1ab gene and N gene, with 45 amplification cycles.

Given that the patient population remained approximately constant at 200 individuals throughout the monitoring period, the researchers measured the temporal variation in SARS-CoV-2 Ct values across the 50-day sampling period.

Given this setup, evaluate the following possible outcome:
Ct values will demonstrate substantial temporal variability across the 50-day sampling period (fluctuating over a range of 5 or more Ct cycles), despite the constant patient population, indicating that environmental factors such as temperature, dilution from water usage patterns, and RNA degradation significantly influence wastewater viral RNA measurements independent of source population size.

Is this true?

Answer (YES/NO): YES